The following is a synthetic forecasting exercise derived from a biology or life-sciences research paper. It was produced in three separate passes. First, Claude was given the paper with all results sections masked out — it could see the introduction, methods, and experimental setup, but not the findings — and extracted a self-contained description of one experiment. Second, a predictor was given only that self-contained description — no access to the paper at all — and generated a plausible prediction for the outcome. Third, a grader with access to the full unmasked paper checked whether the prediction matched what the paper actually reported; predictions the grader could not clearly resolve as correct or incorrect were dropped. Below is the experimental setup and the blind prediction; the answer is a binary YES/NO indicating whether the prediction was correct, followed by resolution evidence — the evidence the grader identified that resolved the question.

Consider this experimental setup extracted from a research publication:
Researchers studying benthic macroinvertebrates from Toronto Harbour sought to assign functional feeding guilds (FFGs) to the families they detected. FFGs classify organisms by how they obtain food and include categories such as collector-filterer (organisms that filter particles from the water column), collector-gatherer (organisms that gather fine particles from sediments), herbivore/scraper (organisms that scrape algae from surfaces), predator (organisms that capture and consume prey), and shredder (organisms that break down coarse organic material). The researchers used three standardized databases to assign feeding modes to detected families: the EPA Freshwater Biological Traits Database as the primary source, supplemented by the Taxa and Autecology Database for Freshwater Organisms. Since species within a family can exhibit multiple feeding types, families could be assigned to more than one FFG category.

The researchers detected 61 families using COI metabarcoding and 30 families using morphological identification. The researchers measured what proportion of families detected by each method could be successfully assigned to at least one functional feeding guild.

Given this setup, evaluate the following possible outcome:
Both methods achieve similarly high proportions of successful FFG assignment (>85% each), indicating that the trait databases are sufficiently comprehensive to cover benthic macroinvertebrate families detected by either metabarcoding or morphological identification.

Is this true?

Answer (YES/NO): NO